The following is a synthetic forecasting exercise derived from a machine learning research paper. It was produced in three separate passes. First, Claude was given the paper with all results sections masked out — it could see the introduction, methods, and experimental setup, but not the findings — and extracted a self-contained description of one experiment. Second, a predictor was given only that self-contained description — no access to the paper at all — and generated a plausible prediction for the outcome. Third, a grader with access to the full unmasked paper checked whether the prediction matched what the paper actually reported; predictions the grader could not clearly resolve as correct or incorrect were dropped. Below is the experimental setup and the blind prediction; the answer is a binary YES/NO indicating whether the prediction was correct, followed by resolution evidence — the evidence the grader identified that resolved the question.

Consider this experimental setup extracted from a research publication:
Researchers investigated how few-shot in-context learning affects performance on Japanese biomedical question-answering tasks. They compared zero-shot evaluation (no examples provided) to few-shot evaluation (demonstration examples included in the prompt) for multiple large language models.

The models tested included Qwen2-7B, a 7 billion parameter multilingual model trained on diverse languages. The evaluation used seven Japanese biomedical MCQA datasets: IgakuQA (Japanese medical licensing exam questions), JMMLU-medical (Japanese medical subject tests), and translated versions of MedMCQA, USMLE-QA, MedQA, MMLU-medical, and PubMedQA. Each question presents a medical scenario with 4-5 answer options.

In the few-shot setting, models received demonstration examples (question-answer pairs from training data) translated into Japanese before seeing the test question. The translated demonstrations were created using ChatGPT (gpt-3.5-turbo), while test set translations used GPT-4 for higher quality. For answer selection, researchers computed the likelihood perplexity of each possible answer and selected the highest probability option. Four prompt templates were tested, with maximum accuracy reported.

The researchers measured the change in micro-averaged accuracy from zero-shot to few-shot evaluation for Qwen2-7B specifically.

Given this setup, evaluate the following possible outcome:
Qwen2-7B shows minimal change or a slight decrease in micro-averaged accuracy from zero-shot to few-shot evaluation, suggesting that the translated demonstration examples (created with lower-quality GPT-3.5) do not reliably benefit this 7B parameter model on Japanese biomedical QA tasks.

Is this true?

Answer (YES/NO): NO